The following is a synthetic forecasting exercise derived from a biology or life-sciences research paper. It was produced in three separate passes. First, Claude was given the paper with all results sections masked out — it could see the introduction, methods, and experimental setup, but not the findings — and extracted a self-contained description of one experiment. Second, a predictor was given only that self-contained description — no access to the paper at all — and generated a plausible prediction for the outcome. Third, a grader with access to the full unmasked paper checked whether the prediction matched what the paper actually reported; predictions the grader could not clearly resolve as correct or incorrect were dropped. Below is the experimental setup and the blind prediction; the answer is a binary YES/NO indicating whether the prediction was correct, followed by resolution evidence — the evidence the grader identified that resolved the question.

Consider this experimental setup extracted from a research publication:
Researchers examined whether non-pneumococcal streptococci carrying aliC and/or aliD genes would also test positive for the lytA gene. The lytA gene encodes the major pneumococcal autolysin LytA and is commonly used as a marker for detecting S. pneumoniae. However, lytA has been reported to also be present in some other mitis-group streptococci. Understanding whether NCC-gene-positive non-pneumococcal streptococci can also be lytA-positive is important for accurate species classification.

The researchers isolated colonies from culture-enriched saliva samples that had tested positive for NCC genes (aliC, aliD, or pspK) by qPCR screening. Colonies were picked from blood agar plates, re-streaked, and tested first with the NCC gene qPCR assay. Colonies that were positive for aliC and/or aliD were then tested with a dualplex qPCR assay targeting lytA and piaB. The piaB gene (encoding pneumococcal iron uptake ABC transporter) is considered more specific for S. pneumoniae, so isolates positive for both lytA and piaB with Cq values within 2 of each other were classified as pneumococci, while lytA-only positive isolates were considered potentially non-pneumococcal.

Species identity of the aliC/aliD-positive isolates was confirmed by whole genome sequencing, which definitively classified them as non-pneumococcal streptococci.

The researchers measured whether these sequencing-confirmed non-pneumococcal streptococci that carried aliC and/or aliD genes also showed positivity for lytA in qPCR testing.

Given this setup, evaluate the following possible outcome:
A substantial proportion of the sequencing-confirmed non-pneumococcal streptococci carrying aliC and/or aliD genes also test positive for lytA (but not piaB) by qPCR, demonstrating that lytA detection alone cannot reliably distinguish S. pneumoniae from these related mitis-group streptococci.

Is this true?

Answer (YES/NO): YES